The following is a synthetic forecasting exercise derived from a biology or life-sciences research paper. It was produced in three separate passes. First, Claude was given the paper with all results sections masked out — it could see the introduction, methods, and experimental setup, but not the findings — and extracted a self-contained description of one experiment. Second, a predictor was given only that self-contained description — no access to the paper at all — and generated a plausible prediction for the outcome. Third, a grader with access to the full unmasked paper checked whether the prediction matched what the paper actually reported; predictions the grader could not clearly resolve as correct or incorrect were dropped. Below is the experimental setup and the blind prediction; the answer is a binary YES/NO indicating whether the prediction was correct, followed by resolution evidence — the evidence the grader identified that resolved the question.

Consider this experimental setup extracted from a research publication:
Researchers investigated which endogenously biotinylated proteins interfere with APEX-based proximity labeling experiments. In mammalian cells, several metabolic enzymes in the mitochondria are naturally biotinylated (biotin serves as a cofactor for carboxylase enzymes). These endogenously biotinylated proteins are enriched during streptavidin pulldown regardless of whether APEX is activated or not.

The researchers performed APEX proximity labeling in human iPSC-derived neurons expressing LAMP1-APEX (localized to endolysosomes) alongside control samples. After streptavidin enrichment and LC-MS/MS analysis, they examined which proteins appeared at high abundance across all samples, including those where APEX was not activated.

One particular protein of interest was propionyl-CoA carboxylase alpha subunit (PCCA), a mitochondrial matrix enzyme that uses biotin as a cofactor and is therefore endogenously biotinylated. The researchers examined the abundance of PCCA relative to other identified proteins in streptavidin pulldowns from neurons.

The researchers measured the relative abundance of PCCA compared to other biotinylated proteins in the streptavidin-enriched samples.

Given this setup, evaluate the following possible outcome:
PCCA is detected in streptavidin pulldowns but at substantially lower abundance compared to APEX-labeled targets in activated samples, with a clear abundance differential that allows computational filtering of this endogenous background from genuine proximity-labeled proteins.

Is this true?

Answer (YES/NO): NO